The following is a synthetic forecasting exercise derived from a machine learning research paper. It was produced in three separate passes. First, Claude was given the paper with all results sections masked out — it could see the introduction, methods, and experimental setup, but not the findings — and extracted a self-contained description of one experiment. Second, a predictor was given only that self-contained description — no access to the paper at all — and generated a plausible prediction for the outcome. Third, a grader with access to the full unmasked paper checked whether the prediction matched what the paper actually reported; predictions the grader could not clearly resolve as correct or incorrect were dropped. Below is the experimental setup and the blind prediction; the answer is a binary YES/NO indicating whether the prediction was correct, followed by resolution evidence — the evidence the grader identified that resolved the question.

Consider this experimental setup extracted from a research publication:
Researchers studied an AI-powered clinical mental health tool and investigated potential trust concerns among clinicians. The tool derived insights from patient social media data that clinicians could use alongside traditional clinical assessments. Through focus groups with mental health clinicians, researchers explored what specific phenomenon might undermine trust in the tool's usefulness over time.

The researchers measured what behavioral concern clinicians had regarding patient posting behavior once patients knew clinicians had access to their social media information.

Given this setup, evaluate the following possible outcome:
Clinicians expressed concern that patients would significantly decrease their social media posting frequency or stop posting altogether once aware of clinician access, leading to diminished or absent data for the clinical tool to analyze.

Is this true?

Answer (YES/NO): YES